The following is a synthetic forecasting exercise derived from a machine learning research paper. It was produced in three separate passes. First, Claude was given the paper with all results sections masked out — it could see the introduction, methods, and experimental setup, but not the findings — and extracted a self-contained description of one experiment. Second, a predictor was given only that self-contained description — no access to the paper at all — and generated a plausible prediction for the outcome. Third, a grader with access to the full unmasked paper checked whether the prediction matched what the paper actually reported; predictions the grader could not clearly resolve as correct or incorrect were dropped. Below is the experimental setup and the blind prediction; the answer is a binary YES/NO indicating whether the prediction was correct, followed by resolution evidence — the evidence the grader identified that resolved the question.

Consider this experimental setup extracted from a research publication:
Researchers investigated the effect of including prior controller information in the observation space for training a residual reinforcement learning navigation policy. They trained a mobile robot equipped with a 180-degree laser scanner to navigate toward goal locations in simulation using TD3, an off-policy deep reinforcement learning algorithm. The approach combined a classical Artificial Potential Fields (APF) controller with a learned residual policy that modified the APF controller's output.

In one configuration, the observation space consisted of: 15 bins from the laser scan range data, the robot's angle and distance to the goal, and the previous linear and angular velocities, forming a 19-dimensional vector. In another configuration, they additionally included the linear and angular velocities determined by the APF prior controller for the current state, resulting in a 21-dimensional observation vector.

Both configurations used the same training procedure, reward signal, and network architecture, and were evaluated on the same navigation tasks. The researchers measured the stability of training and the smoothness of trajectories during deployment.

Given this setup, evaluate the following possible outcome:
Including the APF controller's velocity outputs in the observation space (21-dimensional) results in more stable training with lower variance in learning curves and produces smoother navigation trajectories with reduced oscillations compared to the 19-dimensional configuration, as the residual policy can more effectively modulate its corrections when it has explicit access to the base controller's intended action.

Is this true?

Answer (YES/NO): YES